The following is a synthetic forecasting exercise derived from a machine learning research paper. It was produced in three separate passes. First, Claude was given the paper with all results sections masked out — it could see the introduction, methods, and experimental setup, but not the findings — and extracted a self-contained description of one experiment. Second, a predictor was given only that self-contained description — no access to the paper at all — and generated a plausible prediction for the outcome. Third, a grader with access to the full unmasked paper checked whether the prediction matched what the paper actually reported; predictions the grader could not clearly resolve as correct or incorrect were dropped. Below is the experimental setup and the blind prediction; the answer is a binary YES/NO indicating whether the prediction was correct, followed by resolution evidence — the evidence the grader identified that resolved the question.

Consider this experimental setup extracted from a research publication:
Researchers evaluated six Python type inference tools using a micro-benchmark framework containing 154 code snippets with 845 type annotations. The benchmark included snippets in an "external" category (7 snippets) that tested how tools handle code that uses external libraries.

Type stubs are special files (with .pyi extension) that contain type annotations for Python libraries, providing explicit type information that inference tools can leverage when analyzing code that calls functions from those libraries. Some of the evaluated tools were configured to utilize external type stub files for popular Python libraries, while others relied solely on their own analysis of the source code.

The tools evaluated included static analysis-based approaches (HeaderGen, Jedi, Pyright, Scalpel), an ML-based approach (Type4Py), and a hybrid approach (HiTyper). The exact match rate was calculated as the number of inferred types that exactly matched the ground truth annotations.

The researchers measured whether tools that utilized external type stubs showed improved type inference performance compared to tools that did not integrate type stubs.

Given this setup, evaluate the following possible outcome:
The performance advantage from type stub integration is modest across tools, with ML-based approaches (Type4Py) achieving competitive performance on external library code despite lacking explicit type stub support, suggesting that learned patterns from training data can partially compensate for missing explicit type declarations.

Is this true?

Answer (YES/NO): NO